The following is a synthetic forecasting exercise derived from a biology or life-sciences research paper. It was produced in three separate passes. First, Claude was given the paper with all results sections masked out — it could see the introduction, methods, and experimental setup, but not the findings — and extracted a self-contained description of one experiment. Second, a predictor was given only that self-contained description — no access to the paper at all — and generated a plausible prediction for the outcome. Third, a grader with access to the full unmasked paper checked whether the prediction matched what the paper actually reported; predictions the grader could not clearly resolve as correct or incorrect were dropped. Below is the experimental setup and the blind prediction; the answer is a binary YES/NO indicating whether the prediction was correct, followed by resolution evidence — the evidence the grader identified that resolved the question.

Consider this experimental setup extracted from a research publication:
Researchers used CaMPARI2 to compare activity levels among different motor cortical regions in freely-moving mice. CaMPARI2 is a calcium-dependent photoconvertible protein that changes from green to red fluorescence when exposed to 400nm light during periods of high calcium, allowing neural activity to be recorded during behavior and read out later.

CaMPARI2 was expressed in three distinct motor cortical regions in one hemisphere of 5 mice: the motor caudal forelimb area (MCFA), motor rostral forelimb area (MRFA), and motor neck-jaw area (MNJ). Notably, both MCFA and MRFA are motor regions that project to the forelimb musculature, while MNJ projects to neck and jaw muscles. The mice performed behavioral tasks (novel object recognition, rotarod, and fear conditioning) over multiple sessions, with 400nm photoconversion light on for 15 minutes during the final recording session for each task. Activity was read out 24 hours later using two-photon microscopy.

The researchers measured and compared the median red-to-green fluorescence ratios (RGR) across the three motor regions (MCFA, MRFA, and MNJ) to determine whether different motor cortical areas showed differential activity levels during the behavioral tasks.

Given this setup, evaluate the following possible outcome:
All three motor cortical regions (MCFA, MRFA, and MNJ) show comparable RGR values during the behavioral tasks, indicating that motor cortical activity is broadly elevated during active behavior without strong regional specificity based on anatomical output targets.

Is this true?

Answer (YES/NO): NO